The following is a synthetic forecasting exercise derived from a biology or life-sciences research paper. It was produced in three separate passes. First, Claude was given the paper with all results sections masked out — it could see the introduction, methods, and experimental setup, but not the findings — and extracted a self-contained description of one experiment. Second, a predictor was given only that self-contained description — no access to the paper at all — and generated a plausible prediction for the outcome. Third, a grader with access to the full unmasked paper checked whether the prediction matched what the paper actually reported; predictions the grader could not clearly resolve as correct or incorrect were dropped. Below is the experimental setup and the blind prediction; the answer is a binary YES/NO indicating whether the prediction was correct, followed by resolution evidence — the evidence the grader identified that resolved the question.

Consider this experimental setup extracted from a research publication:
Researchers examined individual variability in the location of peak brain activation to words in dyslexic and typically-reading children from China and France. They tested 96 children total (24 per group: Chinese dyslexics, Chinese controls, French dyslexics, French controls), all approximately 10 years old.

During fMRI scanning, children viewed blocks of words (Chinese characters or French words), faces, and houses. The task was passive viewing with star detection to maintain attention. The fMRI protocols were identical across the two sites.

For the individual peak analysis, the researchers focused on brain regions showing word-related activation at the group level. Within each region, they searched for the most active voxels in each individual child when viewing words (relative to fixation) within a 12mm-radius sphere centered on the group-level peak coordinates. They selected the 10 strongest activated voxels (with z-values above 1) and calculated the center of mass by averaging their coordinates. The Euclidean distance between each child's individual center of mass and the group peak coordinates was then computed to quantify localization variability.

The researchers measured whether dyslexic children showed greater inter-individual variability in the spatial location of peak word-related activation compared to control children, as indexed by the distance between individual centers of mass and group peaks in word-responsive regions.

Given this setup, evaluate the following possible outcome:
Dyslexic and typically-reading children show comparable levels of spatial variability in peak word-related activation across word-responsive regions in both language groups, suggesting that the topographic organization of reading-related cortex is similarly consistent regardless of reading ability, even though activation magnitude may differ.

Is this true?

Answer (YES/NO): YES